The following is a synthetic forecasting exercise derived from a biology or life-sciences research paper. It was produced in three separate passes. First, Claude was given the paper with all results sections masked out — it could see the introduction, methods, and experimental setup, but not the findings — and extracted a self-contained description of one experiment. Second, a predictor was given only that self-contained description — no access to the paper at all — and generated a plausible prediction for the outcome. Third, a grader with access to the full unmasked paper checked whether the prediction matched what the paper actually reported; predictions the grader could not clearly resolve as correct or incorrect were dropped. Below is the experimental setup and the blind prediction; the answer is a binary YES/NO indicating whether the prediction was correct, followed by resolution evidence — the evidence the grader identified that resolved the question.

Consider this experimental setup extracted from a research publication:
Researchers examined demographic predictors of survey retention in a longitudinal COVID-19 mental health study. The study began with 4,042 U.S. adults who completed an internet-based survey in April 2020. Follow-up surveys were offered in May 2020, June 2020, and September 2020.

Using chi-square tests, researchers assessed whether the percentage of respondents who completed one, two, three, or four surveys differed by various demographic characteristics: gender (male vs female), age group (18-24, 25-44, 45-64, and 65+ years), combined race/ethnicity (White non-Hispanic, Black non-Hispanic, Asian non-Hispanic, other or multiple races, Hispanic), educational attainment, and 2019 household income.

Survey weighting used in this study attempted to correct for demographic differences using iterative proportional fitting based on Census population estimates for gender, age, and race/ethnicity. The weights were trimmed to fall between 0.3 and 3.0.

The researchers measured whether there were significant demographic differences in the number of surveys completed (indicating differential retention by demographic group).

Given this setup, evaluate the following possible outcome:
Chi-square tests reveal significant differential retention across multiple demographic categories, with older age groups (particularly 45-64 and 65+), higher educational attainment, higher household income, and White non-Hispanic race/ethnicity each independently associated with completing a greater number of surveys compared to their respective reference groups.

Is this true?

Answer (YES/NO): NO